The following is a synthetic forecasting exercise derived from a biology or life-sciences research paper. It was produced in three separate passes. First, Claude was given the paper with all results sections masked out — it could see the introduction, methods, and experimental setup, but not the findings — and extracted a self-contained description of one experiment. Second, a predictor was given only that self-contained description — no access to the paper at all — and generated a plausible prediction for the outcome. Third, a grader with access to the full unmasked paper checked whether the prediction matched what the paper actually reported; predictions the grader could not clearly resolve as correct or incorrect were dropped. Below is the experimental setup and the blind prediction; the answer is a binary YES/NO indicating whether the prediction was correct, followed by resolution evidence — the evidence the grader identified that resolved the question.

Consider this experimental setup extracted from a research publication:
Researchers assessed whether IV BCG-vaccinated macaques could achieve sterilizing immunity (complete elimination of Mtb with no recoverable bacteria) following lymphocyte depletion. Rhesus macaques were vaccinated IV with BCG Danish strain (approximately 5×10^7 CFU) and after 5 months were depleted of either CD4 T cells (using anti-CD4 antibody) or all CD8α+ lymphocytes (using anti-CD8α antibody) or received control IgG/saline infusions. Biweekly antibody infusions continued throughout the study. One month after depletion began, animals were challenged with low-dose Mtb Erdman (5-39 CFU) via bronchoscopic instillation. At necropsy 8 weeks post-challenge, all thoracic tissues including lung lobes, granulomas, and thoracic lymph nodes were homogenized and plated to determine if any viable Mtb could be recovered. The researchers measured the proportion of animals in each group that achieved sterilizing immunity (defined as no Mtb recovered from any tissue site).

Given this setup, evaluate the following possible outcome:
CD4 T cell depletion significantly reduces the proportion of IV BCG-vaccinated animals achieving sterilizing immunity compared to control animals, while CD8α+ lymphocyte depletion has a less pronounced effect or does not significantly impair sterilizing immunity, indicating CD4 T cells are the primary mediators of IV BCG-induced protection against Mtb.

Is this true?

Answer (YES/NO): NO